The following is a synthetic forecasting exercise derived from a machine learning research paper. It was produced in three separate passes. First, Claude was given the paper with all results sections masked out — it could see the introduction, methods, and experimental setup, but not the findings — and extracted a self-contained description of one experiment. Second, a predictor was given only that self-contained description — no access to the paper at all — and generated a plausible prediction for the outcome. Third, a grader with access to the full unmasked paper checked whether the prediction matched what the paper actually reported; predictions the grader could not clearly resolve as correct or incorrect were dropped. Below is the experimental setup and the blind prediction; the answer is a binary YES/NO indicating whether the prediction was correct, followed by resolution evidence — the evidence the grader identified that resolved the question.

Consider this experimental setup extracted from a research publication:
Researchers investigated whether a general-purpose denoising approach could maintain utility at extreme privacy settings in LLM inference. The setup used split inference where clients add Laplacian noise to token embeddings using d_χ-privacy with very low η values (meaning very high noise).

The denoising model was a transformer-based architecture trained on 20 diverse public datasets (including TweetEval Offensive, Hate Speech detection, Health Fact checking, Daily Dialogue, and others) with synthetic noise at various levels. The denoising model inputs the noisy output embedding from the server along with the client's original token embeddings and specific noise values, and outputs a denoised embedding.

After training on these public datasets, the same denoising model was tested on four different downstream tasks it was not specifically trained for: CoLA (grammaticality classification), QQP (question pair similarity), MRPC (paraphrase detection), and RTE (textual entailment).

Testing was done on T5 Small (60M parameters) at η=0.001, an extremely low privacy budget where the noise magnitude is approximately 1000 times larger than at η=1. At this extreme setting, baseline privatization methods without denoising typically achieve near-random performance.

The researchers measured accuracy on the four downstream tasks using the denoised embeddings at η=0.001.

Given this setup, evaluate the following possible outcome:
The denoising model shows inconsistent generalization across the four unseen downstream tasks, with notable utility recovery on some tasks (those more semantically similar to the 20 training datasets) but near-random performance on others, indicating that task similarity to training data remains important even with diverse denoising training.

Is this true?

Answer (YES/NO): NO